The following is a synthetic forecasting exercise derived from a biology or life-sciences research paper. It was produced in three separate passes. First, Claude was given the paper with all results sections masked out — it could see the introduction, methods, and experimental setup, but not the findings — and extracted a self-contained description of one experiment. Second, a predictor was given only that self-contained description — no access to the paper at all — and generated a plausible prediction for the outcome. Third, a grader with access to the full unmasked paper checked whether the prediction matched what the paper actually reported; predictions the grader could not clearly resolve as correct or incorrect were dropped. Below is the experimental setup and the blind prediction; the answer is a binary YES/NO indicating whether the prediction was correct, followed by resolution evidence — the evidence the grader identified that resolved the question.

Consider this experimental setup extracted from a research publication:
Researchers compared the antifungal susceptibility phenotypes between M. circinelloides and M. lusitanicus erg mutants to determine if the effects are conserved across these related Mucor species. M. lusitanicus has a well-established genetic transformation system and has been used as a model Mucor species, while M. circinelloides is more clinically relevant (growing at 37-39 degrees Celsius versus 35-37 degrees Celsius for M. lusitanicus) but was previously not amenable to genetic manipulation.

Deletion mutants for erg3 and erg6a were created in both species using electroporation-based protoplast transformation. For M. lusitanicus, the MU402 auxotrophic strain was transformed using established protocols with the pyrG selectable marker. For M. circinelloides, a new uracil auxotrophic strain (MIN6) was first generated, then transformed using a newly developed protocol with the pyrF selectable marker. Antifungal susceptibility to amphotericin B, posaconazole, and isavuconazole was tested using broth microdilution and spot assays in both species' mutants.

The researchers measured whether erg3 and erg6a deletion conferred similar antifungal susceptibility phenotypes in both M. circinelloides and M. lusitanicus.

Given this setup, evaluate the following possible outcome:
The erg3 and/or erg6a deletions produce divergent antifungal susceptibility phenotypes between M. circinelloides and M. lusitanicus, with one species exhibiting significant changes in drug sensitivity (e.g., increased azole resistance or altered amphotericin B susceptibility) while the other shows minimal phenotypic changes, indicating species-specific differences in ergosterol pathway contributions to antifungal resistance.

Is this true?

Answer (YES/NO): NO